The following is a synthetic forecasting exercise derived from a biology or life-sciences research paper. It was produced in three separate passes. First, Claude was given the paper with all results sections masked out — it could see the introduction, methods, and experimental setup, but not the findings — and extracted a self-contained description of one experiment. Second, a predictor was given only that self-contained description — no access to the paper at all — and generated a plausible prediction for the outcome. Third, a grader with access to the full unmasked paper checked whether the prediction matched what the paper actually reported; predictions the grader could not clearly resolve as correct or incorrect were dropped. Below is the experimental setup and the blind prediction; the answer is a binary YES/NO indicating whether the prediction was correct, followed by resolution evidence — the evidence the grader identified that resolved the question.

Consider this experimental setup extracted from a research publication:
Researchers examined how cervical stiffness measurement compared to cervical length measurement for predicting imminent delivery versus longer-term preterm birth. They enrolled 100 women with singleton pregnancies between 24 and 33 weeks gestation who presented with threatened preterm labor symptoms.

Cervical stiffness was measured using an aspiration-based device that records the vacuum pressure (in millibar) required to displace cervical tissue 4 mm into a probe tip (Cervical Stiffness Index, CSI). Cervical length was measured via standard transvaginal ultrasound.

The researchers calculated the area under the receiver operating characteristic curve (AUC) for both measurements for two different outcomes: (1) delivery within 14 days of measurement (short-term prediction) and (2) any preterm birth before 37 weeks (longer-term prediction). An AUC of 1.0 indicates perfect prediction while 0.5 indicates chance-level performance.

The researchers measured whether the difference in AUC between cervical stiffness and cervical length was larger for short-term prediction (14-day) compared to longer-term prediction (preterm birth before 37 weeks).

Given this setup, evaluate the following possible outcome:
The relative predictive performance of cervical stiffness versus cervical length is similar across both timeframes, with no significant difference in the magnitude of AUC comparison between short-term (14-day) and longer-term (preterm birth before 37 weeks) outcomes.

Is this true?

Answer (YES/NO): NO